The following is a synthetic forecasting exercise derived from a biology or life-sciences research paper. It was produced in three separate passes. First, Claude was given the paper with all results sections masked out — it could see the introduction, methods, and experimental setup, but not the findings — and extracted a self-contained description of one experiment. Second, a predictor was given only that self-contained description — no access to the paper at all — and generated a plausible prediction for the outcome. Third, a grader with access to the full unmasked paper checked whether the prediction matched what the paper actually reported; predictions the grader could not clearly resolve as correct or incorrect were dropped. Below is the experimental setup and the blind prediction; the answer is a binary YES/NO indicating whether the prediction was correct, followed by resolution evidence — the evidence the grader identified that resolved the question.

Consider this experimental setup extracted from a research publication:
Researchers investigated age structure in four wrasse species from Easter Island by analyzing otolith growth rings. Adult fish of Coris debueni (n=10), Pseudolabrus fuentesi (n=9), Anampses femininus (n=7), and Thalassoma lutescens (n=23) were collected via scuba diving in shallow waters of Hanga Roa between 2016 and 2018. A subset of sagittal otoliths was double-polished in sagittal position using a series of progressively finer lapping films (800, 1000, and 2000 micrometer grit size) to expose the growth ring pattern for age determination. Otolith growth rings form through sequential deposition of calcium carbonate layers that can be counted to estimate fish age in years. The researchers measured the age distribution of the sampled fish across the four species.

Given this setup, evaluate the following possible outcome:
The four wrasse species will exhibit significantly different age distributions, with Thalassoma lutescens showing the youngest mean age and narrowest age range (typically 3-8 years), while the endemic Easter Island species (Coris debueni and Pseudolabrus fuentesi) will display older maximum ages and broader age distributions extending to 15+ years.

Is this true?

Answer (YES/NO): NO